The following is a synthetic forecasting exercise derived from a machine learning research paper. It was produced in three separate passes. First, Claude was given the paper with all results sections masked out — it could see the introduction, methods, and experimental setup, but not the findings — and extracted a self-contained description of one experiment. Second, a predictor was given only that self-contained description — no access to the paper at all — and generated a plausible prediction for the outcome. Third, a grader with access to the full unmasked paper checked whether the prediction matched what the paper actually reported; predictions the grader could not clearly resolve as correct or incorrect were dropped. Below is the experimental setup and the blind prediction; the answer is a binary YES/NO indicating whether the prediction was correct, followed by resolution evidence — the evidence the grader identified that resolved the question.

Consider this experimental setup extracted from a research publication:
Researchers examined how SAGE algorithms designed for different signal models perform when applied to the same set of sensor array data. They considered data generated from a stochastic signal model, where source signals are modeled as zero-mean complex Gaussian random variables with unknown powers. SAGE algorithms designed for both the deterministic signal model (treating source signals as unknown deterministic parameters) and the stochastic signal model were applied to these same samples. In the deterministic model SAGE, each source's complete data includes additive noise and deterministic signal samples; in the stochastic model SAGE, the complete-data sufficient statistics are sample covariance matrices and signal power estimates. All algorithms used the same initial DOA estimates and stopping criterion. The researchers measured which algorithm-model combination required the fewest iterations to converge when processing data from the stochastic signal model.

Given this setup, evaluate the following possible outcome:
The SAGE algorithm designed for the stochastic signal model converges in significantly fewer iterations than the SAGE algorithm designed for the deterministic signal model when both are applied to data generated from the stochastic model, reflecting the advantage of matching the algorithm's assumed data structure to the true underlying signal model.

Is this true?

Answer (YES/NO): NO